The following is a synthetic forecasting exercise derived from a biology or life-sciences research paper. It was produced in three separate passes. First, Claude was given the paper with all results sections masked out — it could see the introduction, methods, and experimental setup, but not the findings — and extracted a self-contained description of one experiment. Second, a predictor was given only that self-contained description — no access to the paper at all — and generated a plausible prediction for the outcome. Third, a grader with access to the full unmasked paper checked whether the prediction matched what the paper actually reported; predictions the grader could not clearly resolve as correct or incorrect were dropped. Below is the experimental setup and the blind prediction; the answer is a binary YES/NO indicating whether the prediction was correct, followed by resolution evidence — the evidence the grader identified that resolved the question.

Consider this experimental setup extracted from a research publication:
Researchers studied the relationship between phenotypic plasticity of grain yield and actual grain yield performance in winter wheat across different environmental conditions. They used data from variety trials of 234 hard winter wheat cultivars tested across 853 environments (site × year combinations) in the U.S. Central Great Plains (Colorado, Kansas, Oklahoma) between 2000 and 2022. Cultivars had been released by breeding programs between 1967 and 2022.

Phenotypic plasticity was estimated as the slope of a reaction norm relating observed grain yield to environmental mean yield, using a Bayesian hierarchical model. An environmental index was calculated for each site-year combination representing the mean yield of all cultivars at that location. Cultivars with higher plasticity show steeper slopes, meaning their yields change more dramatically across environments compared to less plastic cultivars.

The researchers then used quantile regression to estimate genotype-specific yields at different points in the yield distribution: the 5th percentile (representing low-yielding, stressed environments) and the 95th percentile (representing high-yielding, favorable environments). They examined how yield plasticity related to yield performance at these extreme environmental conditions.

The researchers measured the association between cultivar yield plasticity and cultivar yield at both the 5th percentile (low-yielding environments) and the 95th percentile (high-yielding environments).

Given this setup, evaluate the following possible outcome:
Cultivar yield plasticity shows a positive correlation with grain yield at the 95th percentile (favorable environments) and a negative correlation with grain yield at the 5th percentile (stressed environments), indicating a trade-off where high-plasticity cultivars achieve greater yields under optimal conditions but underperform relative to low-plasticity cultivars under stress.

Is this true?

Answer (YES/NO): NO